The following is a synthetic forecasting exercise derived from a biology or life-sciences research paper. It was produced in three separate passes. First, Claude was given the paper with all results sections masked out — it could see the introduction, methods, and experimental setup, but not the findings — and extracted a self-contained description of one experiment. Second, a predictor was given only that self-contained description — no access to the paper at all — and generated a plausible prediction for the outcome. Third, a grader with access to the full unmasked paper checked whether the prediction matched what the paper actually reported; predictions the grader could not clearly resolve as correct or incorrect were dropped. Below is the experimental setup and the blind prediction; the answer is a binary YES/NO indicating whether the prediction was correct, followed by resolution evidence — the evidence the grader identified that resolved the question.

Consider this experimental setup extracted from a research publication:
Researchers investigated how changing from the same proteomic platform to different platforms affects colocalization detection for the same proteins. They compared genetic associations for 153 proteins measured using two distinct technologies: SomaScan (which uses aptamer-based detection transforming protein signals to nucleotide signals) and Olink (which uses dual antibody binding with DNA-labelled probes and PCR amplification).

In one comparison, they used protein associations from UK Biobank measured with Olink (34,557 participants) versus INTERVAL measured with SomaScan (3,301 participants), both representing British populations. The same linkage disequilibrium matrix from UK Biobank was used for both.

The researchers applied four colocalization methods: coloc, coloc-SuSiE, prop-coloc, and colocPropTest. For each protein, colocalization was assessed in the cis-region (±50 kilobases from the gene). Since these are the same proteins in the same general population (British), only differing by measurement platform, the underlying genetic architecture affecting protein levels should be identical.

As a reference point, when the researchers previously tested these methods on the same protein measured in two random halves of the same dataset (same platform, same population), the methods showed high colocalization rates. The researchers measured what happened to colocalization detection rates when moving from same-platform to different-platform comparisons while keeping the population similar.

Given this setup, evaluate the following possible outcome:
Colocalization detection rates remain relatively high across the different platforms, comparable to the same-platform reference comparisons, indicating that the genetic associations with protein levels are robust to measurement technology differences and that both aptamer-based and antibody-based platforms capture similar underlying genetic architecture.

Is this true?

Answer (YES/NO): NO